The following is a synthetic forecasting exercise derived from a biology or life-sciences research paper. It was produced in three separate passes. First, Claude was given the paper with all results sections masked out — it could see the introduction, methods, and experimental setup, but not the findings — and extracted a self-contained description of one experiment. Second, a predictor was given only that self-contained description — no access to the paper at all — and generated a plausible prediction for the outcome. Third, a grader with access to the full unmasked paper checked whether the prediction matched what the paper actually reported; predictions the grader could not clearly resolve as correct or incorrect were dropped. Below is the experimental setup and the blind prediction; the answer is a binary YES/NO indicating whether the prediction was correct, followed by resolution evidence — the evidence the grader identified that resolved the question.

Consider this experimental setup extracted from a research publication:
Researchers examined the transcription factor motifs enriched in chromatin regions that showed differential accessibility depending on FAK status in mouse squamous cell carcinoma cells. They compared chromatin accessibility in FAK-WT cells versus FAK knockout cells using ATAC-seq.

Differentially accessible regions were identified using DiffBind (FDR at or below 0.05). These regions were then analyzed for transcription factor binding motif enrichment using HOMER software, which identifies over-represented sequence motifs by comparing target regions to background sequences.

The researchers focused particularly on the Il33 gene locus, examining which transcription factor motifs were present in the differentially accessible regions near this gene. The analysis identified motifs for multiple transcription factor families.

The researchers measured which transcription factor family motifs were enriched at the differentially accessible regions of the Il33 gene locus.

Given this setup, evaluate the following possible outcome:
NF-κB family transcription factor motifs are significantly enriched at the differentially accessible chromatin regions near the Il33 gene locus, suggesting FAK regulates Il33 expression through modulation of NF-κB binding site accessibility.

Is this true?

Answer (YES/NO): NO